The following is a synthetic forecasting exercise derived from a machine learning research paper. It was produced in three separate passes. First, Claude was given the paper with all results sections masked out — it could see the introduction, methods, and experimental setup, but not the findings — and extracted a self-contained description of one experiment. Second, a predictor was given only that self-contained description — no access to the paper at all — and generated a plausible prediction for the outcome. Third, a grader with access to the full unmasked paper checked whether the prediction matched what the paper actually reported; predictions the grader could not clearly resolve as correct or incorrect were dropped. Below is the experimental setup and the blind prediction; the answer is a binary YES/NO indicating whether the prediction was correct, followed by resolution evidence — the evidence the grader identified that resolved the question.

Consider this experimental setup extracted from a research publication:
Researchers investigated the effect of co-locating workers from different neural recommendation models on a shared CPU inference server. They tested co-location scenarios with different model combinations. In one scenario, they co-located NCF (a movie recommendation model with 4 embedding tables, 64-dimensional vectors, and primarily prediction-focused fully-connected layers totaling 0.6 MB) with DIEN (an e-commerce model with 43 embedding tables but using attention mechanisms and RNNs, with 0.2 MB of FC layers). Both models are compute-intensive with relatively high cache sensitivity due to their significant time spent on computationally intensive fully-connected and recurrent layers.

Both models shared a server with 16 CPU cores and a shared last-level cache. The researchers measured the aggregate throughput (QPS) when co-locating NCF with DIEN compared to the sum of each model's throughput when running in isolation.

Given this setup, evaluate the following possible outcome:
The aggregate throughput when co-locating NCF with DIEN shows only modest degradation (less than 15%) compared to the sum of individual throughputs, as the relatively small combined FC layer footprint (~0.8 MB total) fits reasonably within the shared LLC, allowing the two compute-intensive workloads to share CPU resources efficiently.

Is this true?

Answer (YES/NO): NO